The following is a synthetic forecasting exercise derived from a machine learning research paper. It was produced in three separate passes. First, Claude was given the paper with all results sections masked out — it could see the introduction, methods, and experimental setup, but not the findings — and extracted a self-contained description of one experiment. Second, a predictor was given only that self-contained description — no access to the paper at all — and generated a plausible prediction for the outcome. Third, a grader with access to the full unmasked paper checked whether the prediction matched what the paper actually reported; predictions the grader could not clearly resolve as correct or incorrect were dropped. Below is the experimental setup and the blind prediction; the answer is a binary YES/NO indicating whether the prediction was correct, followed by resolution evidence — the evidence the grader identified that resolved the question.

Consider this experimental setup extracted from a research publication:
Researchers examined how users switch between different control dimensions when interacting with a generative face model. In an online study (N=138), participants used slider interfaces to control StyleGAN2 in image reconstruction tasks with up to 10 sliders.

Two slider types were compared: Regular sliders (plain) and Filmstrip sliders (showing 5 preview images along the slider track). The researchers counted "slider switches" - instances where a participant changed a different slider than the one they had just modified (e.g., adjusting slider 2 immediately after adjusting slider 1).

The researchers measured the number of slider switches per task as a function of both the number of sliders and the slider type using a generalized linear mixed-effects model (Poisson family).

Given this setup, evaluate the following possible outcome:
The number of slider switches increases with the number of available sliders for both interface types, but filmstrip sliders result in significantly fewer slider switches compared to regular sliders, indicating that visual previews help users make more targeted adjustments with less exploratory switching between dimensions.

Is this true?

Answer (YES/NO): NO